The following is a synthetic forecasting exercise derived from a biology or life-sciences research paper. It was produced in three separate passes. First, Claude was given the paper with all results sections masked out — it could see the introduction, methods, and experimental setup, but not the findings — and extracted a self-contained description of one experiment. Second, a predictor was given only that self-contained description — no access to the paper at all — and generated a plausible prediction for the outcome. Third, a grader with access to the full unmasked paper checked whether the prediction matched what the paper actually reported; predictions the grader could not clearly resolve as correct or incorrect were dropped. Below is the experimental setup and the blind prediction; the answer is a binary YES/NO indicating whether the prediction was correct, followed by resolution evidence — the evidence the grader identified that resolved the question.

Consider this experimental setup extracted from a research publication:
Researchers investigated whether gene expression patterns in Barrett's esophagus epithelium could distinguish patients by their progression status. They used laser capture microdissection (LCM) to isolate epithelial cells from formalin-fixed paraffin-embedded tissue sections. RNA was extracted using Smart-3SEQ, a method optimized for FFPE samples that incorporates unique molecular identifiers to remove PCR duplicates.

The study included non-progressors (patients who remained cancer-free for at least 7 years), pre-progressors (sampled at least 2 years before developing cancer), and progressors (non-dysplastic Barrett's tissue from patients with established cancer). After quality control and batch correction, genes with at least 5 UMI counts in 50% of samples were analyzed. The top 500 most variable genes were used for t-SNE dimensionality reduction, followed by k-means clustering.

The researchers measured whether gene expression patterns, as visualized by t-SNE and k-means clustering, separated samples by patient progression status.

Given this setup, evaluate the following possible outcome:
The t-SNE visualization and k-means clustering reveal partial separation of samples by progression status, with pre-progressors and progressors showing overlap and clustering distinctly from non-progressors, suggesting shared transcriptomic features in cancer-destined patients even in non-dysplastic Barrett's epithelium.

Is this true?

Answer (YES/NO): NO